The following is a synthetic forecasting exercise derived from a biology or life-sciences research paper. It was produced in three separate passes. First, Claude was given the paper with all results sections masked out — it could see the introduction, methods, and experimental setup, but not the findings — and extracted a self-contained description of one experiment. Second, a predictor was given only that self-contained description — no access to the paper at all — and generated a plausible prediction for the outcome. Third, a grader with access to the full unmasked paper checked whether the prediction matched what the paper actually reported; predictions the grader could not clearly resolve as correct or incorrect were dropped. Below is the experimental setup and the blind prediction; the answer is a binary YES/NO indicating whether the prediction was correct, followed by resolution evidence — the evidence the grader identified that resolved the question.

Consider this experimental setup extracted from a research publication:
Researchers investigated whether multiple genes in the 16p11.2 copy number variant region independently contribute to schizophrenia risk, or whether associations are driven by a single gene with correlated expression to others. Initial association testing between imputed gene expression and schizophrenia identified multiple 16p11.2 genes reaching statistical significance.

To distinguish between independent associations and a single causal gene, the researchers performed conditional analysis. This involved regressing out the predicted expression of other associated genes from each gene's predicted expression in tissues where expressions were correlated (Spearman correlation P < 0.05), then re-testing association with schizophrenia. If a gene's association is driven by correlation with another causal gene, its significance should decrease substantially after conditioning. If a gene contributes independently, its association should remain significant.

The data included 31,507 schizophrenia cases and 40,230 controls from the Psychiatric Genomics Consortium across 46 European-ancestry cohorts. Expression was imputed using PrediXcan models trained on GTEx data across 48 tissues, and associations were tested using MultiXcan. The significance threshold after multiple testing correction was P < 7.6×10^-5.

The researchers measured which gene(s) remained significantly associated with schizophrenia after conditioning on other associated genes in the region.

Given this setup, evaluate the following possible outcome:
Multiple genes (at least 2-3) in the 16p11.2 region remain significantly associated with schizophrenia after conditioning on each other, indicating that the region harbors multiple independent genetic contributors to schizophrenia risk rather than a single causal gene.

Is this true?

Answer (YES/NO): NO